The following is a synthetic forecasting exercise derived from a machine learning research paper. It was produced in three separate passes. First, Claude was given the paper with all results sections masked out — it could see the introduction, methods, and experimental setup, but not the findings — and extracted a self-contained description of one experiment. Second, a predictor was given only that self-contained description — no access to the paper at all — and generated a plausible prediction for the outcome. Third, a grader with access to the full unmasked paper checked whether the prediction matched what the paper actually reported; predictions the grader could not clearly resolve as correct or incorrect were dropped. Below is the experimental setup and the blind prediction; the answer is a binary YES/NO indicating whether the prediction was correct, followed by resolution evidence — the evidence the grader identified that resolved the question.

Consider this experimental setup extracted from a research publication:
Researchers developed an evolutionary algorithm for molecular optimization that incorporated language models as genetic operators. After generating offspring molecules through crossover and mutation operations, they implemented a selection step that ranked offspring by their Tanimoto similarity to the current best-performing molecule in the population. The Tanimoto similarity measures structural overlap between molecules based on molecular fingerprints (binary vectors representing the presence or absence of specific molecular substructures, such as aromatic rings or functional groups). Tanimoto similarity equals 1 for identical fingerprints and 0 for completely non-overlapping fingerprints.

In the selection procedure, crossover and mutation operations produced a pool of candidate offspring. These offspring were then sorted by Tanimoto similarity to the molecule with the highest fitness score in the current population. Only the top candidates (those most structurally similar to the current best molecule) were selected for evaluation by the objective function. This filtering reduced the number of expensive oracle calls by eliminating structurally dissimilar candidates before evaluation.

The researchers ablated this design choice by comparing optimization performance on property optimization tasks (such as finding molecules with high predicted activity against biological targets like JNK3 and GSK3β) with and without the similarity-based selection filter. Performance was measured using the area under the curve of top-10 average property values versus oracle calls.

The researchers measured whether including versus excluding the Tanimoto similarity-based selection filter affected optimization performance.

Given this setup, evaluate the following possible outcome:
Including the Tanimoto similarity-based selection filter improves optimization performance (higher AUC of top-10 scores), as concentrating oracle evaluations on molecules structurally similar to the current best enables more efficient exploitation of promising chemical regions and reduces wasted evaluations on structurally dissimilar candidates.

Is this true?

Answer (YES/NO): NO